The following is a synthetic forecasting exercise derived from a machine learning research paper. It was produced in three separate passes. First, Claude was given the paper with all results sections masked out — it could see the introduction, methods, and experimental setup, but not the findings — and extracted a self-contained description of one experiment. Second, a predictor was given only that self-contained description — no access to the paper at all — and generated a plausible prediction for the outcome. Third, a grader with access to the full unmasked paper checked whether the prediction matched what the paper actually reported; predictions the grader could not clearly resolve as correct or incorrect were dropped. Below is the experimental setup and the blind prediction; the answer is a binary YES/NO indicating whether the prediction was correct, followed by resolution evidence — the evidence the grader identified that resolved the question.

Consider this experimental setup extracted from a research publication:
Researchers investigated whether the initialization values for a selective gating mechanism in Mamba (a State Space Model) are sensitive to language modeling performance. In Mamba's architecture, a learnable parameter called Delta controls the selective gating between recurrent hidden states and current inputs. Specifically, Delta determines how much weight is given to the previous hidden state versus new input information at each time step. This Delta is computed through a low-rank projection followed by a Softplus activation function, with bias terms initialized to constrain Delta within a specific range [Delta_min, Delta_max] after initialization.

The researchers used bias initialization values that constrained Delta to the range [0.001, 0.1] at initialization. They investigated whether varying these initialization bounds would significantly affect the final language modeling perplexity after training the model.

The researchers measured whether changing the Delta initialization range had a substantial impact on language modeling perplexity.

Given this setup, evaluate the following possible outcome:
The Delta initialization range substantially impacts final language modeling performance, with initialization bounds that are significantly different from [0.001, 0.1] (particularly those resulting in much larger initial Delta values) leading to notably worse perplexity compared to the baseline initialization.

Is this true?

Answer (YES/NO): NO